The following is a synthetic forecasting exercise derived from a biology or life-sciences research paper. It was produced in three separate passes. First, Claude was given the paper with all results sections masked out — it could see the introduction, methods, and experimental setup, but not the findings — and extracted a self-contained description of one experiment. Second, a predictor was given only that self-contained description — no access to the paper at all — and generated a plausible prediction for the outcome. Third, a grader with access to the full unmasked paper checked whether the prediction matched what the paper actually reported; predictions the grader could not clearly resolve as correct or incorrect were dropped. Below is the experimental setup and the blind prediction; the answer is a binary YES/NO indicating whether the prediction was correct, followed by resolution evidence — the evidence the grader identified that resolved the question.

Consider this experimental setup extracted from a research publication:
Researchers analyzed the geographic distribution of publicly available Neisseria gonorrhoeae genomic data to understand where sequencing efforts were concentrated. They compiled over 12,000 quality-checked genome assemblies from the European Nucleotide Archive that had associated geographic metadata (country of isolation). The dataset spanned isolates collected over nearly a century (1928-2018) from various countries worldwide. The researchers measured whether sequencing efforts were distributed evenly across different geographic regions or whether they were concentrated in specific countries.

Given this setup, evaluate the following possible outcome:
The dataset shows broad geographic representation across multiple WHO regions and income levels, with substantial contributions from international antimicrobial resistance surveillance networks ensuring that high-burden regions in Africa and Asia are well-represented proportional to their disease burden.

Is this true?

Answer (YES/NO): NO